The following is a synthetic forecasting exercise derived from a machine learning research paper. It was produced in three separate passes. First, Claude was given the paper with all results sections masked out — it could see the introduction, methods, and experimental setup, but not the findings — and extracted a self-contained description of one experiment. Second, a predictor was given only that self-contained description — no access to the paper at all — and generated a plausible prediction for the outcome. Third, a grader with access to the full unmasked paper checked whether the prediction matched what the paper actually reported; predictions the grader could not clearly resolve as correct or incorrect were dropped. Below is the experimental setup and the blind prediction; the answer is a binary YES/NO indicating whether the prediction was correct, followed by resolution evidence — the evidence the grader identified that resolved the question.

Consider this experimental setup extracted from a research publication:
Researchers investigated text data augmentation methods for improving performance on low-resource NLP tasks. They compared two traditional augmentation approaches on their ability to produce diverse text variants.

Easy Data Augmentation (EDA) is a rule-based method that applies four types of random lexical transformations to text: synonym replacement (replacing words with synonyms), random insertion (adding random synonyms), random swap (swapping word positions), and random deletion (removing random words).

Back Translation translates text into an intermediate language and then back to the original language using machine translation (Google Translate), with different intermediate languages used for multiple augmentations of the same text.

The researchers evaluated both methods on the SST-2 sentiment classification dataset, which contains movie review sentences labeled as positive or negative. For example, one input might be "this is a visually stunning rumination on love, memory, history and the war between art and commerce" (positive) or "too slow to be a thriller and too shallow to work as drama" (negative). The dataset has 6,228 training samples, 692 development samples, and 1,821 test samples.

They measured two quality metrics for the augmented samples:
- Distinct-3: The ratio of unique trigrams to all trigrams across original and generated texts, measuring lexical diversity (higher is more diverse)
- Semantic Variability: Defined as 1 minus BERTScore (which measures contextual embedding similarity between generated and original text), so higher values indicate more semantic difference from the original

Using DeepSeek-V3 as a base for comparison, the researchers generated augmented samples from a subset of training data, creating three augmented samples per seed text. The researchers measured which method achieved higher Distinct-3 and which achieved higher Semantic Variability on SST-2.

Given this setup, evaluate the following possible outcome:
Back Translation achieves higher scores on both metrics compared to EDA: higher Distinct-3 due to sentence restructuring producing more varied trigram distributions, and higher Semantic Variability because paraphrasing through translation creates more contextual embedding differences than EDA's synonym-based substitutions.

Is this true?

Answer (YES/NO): YES